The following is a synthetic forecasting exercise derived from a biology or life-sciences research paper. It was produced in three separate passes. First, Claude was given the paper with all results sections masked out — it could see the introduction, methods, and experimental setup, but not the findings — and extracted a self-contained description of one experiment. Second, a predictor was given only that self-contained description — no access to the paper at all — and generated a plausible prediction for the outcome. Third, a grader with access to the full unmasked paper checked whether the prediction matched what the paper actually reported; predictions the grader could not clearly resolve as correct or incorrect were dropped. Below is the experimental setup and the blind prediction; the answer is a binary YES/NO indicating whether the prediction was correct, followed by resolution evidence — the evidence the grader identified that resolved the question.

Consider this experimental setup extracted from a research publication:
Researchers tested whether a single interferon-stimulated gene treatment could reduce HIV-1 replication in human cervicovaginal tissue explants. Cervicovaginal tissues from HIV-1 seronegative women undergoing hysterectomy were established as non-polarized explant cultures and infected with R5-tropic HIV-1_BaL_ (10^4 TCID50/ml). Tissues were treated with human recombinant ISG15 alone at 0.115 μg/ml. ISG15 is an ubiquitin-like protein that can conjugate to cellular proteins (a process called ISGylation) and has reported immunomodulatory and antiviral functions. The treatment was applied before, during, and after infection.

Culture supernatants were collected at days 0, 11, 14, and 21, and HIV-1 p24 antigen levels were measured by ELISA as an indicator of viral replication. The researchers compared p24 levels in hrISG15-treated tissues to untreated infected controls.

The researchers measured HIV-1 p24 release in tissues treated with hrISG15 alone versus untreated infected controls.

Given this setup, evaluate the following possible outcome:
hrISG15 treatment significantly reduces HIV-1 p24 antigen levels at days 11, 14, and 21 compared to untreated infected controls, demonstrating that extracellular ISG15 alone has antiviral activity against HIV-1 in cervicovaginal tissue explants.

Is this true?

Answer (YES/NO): NO